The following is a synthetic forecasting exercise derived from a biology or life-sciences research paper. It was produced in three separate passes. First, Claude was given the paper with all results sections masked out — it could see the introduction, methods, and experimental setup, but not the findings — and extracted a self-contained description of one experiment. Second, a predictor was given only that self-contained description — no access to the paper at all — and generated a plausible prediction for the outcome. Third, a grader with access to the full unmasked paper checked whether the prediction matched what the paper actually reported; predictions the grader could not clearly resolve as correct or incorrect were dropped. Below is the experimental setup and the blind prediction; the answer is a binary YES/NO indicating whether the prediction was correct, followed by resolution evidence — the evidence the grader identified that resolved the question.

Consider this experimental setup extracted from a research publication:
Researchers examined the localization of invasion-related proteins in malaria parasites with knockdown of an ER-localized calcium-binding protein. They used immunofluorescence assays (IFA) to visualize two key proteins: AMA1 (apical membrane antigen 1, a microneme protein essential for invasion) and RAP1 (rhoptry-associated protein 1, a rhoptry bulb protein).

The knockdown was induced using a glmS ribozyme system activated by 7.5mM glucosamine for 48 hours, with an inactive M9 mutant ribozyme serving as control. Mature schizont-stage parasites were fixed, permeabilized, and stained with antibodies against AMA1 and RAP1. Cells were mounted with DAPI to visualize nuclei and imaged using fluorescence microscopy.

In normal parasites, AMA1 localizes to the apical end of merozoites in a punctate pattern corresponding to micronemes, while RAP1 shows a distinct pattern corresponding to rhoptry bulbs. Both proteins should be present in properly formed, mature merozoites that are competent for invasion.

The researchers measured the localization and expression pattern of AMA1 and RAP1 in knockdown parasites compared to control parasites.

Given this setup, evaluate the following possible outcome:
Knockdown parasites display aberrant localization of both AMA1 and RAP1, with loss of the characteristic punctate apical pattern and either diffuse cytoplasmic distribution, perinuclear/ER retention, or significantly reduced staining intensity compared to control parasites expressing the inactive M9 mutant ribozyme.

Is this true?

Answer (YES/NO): NO